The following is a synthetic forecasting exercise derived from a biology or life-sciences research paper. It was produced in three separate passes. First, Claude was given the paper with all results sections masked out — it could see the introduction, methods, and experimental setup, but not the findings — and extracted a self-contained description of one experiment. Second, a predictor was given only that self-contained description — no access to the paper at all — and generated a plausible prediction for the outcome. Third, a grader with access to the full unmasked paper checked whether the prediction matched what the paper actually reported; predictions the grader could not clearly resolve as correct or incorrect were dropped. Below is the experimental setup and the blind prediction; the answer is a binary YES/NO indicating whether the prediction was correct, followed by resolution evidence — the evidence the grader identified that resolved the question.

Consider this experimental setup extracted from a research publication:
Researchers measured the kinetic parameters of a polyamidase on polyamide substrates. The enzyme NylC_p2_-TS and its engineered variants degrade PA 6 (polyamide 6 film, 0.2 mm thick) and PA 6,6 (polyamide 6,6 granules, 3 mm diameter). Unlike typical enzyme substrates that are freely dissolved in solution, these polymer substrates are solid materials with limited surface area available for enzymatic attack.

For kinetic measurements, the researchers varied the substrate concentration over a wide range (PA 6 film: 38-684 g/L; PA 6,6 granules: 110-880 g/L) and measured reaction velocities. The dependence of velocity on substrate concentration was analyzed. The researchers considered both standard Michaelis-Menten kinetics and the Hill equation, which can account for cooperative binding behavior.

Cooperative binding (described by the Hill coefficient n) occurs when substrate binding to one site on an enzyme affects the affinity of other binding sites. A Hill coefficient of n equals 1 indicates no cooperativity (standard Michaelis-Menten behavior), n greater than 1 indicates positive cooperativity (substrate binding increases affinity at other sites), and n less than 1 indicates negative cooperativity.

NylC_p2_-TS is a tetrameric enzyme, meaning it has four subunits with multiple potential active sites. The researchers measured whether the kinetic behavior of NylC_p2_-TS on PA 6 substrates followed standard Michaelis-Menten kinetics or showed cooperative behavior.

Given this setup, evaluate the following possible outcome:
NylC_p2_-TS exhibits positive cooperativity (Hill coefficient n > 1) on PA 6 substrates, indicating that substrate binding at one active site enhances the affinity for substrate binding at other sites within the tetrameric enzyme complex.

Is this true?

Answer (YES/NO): YES